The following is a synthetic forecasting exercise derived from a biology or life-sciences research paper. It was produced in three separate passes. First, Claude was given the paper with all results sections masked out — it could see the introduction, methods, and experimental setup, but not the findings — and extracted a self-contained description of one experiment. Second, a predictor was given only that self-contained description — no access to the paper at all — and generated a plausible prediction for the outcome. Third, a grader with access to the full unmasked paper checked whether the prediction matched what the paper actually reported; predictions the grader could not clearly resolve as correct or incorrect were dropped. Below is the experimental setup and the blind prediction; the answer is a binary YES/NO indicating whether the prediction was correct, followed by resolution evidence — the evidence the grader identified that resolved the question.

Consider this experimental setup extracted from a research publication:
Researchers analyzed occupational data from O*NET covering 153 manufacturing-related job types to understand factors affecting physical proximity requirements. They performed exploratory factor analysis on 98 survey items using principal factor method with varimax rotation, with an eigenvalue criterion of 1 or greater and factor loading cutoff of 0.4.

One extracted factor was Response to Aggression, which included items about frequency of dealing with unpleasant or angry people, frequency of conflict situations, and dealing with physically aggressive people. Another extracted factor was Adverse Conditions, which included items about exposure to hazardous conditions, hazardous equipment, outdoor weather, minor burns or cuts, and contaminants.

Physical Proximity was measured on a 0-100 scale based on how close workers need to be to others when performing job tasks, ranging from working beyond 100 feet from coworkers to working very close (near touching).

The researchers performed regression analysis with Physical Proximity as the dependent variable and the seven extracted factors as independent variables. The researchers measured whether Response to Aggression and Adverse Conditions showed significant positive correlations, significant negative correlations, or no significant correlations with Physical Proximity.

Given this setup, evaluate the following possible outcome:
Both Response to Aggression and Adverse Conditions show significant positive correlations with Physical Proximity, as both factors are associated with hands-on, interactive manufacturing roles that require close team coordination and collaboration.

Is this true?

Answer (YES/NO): YES